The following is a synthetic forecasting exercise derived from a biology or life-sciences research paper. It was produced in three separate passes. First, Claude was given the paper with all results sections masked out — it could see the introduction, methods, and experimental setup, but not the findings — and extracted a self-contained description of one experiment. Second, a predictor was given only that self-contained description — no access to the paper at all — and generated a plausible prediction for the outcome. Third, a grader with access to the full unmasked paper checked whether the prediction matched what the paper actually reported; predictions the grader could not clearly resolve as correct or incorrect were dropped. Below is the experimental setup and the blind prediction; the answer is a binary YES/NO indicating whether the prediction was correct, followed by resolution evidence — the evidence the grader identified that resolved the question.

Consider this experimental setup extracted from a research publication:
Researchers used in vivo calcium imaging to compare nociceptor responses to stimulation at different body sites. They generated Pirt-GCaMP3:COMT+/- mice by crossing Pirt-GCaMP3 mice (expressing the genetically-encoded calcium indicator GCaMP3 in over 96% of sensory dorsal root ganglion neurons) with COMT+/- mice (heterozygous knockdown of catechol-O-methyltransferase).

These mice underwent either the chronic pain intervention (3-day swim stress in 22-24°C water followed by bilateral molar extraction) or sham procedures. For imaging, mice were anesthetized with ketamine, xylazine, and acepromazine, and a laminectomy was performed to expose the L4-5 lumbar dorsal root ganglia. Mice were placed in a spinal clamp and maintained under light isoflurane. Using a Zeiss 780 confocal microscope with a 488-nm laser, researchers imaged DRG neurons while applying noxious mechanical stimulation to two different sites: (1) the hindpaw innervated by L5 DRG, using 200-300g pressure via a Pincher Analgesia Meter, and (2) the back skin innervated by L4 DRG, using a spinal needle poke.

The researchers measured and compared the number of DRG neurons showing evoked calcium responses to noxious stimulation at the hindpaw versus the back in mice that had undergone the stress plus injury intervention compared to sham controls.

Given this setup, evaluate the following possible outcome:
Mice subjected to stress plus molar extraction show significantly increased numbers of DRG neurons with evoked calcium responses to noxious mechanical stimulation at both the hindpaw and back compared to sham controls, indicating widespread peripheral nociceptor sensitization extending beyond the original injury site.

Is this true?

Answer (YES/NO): YES